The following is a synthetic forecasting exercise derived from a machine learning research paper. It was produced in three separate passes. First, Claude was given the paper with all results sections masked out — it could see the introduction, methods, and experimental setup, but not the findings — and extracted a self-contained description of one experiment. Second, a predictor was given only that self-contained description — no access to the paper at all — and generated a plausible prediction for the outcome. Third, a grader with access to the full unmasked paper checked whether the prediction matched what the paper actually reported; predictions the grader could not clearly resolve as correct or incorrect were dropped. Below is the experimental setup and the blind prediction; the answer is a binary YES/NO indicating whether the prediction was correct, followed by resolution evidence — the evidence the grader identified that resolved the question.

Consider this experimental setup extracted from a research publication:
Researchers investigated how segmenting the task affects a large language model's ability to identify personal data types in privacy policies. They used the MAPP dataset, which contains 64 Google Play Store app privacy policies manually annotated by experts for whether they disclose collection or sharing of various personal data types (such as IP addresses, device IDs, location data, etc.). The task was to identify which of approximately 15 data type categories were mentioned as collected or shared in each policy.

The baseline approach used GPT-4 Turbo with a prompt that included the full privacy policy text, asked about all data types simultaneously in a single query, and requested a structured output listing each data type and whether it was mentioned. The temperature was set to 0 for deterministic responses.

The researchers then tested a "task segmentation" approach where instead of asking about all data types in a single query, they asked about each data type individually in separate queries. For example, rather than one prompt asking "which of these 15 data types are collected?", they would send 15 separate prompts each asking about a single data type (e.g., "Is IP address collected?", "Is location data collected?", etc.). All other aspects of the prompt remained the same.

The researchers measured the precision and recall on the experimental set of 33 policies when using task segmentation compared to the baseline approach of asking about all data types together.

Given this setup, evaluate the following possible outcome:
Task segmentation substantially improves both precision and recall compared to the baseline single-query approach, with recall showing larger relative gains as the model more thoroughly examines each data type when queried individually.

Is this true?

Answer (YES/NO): NO